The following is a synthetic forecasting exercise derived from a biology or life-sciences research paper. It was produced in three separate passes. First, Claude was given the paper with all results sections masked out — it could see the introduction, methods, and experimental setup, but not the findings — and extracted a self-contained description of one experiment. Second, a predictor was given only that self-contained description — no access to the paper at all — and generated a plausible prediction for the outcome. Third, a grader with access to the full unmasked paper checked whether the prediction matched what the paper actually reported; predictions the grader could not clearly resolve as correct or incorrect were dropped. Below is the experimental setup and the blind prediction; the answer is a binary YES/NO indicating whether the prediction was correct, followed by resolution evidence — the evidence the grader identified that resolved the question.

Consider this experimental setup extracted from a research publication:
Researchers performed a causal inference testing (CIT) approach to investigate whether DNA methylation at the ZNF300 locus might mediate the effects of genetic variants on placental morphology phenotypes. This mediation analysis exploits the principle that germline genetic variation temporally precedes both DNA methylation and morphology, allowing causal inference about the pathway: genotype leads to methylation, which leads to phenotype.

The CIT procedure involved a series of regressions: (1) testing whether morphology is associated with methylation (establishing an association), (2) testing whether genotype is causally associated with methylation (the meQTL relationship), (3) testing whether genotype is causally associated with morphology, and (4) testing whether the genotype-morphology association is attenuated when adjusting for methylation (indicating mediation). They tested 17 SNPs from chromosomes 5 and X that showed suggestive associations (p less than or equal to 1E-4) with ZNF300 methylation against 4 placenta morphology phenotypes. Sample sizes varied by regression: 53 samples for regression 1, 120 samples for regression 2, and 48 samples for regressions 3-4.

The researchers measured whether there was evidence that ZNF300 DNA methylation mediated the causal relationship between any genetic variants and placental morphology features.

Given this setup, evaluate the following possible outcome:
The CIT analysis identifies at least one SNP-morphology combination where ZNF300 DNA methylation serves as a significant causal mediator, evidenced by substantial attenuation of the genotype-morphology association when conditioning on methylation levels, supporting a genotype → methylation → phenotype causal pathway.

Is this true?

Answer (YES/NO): YES